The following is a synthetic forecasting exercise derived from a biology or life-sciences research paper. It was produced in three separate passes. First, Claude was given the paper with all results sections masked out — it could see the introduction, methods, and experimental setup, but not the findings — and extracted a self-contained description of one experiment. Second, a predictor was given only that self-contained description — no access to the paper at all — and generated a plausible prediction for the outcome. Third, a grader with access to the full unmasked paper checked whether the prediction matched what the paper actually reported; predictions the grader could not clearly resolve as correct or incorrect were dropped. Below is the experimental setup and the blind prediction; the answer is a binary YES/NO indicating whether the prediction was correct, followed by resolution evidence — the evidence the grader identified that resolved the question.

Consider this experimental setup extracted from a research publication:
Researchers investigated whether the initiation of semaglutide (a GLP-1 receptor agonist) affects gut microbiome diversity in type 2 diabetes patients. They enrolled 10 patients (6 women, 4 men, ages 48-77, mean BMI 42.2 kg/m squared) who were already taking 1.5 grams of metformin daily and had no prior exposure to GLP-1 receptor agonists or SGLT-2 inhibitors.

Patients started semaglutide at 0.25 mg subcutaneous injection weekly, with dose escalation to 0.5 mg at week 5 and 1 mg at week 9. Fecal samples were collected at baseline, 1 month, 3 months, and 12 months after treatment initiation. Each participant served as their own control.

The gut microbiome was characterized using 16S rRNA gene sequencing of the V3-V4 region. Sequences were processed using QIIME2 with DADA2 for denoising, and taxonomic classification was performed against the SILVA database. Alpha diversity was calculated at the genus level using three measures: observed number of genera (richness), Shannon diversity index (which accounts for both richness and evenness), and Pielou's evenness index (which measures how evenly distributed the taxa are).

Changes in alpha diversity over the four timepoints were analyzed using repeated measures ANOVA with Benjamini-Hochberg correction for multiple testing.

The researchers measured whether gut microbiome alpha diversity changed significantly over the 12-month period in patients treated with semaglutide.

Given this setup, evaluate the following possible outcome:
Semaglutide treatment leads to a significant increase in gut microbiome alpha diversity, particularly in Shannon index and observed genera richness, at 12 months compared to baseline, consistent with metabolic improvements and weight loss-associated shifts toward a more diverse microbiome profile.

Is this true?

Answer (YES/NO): NO